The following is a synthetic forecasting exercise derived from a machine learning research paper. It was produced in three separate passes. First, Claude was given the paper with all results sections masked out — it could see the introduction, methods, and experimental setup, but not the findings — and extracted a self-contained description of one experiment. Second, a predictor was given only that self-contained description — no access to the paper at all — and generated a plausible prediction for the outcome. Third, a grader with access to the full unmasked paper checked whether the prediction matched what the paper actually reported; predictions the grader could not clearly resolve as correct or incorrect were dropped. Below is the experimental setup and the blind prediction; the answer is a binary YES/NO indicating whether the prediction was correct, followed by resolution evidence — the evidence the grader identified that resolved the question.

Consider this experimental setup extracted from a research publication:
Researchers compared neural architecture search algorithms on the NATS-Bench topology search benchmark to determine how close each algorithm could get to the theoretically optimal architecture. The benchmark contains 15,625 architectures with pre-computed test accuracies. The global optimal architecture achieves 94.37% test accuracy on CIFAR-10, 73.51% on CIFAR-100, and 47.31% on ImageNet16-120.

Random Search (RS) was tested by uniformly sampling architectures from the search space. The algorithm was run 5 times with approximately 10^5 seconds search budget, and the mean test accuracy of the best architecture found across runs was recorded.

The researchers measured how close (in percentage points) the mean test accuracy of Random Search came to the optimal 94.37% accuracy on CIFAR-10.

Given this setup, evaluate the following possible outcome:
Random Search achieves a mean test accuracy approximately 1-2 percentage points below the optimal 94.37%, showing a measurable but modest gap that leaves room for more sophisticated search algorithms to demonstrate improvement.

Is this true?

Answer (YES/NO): YES